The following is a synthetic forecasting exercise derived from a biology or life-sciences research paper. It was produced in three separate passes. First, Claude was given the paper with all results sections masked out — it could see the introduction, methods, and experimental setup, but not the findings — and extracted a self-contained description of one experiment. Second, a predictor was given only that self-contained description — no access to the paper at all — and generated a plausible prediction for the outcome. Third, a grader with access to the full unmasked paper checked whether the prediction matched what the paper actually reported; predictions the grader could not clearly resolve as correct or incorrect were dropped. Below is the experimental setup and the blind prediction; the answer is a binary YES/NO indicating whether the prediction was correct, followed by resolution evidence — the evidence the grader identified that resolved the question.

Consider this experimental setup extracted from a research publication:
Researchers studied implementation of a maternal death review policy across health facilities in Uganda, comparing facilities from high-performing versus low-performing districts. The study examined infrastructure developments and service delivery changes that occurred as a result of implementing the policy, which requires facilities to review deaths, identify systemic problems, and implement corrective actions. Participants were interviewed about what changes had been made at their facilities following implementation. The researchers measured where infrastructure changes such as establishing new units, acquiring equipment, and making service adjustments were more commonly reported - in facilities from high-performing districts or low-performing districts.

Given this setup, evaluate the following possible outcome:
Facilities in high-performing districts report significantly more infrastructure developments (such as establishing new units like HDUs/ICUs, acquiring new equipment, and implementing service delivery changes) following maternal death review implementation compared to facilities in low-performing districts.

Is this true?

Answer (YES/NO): YES